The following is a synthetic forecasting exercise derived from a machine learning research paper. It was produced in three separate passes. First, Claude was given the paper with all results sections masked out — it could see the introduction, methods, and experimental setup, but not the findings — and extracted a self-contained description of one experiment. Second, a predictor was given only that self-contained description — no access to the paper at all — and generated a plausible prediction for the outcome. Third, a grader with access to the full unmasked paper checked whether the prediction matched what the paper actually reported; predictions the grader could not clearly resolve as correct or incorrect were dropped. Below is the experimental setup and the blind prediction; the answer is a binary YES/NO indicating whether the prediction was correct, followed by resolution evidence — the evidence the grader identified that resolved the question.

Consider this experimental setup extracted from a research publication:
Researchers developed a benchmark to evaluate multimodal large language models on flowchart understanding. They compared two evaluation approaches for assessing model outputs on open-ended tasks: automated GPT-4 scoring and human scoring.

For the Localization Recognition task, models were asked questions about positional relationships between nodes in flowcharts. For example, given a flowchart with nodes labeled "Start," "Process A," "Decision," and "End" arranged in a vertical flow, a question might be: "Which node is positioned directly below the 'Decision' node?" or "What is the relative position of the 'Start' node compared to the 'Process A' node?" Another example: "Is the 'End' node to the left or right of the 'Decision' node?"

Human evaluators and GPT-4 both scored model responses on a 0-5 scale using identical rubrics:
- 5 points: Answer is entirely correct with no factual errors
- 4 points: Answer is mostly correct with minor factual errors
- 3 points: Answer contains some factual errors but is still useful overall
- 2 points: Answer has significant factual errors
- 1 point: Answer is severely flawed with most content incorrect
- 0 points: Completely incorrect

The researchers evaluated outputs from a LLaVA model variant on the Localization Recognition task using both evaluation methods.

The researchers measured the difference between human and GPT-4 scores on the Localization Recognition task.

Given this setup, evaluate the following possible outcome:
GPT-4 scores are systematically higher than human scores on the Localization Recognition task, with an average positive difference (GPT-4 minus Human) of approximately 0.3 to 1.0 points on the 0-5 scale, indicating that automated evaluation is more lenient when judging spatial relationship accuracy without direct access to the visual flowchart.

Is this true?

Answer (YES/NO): NO